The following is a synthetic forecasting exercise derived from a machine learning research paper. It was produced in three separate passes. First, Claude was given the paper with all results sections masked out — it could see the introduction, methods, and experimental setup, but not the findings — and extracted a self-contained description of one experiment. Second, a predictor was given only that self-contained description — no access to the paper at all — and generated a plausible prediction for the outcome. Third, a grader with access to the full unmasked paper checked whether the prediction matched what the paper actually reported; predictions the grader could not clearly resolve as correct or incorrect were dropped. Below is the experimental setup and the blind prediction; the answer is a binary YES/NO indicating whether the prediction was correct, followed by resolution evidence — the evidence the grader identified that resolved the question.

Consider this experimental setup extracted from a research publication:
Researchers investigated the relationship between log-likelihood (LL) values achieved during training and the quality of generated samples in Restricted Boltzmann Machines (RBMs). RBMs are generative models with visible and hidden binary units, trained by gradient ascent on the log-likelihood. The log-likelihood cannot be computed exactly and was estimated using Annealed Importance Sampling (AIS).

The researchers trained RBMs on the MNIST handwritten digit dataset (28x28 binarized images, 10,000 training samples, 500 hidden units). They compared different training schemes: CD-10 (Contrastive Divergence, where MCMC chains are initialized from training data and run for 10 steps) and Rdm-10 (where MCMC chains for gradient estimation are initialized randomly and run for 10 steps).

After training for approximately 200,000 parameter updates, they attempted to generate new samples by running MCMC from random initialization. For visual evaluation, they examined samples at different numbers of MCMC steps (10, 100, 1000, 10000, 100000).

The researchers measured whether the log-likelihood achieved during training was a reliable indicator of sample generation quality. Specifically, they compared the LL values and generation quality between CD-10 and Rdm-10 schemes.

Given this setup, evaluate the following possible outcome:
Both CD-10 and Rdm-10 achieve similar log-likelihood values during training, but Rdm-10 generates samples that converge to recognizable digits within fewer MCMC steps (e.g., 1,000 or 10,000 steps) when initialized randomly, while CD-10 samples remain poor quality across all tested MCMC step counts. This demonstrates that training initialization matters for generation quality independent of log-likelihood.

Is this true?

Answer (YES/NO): NO